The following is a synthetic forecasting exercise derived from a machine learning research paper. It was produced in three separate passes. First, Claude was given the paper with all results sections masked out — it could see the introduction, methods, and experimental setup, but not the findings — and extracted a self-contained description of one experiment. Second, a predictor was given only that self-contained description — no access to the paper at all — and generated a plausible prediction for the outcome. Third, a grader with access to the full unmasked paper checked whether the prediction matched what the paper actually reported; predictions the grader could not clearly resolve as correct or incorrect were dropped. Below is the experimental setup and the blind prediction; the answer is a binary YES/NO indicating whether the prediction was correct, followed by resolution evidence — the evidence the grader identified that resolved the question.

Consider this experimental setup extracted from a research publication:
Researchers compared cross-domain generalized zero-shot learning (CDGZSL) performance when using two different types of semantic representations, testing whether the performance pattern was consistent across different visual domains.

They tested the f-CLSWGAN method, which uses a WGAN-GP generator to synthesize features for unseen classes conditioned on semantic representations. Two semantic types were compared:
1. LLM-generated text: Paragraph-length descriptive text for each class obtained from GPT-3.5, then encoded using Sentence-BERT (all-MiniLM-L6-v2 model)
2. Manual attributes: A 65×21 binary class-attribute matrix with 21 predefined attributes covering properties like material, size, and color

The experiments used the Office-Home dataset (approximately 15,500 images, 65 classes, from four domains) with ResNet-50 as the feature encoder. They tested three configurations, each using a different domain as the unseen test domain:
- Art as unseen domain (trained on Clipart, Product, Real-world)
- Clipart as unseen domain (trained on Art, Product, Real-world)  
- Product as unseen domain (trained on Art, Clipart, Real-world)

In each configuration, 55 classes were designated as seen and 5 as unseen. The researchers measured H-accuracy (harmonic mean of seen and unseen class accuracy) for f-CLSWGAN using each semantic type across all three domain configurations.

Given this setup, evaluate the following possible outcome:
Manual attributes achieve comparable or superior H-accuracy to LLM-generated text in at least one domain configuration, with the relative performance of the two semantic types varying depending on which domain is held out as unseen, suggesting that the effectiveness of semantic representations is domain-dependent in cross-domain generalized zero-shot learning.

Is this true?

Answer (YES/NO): YES